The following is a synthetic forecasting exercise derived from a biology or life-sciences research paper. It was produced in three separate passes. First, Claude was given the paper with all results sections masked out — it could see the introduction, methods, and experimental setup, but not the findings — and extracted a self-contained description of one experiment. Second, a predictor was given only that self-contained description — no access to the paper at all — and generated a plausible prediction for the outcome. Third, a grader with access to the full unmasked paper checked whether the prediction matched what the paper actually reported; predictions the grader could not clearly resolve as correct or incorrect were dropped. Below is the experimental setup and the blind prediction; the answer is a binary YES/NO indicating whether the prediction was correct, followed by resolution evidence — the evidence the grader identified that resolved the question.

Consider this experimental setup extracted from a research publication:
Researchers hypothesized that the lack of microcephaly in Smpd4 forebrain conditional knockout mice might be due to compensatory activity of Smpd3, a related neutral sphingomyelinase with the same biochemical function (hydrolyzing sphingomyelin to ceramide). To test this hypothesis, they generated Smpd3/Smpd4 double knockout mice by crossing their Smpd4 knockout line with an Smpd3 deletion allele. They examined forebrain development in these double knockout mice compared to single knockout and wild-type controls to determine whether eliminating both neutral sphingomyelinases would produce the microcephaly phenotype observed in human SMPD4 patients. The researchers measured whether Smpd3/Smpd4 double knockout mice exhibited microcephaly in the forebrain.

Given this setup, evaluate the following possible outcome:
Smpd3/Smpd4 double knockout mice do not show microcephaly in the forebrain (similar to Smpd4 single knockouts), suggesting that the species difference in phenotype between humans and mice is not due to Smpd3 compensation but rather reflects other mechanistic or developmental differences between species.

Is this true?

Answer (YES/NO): YES